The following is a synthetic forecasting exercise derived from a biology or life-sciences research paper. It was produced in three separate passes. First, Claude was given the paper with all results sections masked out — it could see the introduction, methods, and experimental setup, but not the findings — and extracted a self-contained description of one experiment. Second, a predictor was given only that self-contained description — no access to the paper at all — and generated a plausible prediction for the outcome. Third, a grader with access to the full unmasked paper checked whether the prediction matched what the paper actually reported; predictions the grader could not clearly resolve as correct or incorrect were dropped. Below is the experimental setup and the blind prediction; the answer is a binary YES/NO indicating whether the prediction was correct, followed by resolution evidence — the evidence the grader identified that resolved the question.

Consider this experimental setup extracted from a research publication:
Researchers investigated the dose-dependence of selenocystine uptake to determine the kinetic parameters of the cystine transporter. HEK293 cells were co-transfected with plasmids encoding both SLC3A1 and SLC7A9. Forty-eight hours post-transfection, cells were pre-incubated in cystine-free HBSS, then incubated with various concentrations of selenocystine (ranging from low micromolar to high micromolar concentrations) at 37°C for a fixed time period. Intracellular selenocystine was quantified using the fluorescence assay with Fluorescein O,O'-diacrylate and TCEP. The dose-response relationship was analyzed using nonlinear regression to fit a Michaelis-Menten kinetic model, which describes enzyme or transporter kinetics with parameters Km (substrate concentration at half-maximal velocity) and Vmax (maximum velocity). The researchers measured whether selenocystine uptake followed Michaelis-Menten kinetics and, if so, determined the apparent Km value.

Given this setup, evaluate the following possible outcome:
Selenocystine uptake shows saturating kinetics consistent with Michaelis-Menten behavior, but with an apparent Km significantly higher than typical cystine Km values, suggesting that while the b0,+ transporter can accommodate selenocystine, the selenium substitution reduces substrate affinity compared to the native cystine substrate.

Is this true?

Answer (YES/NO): NO